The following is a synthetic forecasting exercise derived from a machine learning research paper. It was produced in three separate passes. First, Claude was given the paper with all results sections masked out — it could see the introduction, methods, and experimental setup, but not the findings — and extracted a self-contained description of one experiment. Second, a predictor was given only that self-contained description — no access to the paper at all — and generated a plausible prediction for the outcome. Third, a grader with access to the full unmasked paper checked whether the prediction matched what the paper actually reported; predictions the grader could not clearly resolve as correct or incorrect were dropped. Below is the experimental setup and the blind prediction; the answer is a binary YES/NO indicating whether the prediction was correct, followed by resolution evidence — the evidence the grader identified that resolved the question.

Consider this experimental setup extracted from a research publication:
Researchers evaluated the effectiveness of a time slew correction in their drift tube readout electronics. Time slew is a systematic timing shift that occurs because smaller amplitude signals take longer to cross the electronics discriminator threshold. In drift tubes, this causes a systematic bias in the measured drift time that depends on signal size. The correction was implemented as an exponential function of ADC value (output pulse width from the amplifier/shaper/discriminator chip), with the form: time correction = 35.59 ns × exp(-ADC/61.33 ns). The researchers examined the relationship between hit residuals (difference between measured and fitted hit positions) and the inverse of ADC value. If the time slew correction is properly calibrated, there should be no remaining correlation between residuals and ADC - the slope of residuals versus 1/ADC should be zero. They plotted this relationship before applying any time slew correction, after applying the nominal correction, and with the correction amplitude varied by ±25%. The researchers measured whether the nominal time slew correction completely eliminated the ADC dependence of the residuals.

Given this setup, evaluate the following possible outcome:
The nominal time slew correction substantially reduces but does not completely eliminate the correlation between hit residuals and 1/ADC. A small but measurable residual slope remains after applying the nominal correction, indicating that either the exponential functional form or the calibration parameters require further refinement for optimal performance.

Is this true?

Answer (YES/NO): YES